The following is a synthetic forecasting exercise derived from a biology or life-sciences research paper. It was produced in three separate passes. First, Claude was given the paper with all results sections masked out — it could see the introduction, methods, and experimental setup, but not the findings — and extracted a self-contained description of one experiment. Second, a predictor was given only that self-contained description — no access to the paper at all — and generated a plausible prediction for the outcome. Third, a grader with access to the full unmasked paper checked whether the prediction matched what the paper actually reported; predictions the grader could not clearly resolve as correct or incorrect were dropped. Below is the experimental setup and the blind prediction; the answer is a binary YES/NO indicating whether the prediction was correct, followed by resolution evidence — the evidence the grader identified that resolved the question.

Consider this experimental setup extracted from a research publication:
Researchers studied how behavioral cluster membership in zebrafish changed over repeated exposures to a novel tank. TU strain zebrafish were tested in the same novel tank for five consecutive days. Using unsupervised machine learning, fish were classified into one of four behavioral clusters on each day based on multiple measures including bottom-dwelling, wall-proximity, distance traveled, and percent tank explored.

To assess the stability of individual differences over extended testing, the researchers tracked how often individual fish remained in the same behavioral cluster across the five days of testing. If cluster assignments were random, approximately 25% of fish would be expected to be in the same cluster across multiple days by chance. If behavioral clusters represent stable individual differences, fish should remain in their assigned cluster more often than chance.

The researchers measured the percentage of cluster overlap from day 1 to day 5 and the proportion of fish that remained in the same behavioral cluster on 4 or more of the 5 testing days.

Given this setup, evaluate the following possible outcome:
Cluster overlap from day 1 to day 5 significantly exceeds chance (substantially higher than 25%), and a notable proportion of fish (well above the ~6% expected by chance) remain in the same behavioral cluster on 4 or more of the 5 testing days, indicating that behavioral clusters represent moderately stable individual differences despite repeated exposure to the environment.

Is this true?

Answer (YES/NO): YES